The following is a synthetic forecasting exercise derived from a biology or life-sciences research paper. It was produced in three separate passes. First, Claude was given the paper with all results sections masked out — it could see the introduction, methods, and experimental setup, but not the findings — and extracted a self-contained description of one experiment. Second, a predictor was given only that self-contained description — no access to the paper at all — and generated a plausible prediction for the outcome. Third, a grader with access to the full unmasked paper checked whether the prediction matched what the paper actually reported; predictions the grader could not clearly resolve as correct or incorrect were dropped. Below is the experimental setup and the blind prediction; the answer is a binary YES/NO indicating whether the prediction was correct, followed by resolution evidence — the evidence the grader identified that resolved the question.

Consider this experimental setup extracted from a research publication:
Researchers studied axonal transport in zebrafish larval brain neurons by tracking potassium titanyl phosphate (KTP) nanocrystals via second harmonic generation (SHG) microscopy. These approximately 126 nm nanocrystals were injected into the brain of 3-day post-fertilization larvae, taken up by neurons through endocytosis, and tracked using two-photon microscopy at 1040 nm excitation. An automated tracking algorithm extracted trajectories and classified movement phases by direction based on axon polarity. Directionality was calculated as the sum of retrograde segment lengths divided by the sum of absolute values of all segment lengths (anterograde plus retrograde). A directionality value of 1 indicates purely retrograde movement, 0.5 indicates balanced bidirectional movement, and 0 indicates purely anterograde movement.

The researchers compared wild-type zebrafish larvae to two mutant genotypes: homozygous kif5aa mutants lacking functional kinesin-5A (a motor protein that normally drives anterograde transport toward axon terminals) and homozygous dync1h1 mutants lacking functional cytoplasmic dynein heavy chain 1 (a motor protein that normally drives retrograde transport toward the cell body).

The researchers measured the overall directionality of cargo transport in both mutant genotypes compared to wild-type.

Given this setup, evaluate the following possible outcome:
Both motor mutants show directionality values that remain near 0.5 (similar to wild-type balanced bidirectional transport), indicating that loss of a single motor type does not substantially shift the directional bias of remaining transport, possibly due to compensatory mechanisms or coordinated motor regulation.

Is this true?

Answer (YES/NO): NO